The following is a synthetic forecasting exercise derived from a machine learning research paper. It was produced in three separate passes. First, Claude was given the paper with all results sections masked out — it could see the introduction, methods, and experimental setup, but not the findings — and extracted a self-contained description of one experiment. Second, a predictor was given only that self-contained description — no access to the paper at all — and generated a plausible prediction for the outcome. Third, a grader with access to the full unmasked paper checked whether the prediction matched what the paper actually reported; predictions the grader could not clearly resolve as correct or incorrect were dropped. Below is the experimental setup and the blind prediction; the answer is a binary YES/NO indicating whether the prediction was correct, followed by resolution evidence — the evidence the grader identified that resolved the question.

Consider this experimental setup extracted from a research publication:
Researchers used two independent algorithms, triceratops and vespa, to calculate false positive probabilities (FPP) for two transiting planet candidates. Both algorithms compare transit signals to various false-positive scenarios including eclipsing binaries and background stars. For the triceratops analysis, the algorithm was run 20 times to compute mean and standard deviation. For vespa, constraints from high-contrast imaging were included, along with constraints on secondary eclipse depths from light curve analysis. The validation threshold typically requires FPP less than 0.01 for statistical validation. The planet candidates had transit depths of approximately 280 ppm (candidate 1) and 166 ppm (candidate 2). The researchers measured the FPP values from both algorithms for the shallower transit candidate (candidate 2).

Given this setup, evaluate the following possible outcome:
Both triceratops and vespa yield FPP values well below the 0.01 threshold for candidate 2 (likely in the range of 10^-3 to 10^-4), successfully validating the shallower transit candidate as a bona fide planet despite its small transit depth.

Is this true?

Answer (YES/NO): YES